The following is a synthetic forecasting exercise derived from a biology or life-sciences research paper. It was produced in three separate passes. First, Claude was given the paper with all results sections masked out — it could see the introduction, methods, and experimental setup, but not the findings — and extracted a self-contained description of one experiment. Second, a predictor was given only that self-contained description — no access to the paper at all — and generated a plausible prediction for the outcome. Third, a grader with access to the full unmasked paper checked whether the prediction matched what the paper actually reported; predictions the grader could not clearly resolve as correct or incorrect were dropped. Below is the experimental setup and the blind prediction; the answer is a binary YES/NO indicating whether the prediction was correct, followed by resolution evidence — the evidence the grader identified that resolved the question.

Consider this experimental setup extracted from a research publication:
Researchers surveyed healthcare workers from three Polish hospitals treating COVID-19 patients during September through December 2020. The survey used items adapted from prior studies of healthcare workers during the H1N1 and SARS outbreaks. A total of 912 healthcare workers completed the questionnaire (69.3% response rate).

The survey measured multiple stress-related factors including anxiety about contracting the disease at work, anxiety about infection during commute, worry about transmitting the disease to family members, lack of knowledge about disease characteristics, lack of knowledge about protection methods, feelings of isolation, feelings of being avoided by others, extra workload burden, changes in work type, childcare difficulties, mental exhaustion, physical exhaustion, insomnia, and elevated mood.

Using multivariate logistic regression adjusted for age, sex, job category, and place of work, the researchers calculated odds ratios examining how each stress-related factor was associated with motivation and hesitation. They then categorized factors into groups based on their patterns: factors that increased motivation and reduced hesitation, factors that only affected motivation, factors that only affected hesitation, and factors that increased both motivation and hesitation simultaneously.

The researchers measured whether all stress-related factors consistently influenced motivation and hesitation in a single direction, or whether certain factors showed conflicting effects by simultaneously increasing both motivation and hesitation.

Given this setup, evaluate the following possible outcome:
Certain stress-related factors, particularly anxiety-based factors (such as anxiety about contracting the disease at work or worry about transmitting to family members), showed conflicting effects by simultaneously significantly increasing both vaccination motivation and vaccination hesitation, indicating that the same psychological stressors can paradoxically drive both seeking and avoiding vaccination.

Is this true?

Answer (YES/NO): NO